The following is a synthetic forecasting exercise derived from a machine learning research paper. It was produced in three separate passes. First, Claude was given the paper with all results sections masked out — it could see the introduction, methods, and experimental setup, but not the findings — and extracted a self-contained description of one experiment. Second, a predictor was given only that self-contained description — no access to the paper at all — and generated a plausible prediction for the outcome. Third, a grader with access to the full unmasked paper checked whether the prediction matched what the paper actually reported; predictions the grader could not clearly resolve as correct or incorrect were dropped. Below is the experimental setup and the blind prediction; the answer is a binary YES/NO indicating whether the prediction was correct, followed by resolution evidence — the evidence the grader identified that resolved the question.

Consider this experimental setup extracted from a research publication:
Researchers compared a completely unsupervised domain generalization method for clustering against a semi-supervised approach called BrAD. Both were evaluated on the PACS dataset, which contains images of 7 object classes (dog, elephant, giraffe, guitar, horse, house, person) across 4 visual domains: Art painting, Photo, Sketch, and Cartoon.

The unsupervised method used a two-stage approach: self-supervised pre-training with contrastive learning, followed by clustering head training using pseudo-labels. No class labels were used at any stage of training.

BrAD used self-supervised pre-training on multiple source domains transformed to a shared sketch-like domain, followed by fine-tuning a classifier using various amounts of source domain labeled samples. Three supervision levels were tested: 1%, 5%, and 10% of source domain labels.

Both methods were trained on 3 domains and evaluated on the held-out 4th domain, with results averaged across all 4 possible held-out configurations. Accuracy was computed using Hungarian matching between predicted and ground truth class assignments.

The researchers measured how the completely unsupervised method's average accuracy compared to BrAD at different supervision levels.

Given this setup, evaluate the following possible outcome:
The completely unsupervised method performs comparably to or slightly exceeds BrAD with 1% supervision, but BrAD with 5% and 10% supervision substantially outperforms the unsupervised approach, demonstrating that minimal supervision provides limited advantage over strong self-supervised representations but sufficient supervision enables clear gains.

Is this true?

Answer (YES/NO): NO